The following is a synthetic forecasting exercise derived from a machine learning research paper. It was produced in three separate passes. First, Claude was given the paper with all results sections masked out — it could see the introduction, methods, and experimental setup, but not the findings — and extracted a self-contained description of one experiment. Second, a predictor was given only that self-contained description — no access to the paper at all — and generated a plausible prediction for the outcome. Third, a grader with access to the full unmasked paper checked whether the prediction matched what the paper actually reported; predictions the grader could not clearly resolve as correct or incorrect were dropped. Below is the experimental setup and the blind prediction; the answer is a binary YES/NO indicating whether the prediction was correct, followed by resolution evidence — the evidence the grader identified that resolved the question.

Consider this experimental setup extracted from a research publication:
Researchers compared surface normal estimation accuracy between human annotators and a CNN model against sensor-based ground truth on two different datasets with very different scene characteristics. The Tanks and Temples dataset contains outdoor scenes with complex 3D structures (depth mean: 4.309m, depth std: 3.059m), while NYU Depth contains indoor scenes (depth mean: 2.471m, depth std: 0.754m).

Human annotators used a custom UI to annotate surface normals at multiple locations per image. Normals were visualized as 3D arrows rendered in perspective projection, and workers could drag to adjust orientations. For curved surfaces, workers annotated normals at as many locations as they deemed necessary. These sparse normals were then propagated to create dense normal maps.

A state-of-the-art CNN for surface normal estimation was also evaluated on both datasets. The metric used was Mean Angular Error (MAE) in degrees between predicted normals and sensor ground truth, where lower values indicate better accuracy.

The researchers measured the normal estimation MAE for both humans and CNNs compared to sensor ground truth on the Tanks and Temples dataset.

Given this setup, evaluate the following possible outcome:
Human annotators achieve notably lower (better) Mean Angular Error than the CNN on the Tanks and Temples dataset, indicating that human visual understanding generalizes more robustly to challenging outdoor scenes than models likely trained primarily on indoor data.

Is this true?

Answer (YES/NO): YES